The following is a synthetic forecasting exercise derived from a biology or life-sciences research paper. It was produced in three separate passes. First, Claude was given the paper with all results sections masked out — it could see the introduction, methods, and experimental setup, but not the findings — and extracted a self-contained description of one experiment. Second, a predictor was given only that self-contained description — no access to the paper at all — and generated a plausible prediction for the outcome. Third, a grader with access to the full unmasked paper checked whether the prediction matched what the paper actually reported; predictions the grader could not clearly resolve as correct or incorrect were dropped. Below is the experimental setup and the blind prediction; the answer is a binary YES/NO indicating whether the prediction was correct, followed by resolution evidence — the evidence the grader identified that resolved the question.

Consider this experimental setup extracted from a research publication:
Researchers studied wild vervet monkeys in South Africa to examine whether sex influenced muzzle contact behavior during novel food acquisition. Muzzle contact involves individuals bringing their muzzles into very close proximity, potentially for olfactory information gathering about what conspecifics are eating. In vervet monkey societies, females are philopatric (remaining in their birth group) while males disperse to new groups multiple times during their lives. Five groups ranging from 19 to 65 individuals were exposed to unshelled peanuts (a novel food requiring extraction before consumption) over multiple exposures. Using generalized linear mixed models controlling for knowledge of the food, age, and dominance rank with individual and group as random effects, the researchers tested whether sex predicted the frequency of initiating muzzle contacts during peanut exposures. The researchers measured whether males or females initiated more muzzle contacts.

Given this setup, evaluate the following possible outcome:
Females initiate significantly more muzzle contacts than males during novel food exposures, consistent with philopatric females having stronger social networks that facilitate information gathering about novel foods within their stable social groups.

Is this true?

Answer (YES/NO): NO